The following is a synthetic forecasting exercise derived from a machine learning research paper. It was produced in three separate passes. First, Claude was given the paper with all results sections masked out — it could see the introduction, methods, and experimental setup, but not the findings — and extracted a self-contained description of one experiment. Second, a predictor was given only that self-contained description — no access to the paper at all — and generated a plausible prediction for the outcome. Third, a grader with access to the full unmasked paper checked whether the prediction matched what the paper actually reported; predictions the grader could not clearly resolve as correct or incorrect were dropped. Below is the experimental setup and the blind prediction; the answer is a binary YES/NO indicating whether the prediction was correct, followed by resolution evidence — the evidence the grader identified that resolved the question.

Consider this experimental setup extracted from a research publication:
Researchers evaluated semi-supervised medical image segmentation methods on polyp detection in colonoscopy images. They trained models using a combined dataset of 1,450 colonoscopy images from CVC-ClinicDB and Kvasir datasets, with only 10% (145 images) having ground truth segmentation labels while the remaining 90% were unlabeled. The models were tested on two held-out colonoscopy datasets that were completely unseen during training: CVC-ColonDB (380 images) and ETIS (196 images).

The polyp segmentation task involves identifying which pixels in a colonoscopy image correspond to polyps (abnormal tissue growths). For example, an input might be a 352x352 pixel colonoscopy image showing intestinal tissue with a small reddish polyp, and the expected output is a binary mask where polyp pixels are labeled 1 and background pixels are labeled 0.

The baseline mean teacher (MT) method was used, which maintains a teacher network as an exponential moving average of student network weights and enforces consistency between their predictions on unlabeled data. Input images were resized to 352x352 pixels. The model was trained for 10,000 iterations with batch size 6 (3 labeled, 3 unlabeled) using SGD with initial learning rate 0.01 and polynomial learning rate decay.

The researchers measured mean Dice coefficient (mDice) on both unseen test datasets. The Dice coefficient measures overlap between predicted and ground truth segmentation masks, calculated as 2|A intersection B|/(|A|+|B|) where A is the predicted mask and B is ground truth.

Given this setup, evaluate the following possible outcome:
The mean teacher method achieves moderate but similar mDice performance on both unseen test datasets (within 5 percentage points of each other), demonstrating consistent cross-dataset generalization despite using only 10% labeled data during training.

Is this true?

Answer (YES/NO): NO